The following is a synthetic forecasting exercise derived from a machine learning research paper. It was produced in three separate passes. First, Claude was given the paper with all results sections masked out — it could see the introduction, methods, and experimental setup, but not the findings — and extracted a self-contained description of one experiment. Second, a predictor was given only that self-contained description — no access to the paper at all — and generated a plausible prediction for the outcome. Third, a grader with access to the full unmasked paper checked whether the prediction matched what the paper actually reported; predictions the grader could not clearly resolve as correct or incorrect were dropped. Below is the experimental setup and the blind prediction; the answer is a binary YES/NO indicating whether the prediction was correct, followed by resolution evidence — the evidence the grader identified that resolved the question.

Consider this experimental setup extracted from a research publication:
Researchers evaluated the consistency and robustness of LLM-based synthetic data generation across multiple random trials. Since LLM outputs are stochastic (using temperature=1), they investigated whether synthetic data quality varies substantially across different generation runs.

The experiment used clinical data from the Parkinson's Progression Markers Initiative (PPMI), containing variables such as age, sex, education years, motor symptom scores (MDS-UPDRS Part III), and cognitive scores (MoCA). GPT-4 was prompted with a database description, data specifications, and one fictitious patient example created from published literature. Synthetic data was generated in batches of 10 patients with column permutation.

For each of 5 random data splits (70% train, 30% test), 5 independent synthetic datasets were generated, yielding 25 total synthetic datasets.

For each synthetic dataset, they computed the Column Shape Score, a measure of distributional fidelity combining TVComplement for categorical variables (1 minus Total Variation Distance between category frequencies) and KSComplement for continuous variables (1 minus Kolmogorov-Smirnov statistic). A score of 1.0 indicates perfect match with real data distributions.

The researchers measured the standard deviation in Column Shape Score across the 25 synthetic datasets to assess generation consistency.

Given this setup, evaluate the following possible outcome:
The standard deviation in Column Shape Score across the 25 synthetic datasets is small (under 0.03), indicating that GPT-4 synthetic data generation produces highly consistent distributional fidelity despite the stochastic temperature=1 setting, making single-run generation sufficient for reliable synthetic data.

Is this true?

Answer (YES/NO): YES